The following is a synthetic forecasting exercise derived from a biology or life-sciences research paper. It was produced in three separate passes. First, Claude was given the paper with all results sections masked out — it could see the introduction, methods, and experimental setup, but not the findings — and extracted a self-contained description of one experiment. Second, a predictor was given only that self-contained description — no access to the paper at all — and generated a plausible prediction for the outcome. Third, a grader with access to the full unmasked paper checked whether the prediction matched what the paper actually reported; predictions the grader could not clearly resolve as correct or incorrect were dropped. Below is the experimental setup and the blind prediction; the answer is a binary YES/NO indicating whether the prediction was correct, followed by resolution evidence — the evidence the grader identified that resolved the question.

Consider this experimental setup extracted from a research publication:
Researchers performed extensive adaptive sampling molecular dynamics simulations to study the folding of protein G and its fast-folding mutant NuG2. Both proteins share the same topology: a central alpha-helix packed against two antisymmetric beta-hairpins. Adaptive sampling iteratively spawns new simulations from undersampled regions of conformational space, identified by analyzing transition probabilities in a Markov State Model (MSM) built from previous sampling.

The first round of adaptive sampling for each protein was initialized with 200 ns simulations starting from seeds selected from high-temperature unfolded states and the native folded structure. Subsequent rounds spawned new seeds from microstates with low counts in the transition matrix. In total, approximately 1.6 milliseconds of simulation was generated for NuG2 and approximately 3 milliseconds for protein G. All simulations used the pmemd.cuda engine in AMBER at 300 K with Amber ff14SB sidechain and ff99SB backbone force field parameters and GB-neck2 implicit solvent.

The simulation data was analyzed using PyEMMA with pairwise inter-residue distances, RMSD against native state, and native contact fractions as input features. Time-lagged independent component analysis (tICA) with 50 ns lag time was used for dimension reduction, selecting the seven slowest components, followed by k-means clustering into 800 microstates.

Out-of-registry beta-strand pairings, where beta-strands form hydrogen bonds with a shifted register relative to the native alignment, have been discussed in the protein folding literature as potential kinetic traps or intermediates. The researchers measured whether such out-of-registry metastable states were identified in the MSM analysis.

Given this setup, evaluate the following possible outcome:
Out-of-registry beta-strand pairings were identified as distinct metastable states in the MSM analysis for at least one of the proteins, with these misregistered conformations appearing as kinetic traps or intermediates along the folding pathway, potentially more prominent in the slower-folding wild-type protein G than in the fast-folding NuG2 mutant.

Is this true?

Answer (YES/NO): YES